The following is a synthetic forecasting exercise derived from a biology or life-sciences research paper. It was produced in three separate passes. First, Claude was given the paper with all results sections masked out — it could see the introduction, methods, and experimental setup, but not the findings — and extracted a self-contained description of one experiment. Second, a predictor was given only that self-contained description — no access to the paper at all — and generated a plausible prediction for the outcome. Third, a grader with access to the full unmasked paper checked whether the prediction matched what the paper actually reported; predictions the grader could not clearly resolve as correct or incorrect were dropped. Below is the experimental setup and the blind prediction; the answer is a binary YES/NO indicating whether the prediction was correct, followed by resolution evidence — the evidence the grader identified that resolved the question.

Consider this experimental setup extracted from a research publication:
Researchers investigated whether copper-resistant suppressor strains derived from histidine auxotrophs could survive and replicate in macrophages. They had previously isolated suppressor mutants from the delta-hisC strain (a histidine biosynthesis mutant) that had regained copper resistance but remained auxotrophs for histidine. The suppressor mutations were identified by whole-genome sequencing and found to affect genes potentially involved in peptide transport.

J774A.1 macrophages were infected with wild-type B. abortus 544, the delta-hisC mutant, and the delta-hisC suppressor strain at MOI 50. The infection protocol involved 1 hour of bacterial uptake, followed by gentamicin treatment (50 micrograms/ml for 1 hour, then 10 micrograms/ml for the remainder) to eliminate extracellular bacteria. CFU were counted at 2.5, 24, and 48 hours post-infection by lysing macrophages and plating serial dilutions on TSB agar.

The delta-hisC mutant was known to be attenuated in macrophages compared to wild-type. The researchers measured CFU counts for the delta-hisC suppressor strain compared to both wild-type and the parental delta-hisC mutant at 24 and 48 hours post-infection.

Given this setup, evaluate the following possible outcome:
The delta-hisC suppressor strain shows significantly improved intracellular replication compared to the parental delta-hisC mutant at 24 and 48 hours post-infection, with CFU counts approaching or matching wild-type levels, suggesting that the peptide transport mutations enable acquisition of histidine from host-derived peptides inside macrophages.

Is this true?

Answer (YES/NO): NO